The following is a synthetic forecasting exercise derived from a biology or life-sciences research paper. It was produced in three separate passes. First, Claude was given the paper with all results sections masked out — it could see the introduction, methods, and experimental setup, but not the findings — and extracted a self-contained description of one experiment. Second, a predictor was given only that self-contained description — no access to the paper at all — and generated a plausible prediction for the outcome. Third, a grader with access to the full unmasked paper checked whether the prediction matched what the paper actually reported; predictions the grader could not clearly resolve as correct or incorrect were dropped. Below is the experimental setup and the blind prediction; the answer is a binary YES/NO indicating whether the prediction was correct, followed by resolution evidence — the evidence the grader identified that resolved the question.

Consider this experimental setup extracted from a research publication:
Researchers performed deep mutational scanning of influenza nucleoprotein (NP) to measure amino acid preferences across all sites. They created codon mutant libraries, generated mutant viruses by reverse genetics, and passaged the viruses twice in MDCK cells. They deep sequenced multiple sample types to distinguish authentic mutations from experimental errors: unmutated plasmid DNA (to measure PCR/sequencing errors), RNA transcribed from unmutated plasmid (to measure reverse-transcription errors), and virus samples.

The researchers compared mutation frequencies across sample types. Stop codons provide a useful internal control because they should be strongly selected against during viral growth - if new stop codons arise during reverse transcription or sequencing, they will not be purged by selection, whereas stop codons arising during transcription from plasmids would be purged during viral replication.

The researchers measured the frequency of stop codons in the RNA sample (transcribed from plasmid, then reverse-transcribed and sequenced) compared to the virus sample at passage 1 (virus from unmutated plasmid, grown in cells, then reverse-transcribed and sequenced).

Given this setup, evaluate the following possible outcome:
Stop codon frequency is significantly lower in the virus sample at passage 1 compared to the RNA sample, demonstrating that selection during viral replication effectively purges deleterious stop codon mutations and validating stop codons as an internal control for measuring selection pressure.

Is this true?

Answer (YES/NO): NO